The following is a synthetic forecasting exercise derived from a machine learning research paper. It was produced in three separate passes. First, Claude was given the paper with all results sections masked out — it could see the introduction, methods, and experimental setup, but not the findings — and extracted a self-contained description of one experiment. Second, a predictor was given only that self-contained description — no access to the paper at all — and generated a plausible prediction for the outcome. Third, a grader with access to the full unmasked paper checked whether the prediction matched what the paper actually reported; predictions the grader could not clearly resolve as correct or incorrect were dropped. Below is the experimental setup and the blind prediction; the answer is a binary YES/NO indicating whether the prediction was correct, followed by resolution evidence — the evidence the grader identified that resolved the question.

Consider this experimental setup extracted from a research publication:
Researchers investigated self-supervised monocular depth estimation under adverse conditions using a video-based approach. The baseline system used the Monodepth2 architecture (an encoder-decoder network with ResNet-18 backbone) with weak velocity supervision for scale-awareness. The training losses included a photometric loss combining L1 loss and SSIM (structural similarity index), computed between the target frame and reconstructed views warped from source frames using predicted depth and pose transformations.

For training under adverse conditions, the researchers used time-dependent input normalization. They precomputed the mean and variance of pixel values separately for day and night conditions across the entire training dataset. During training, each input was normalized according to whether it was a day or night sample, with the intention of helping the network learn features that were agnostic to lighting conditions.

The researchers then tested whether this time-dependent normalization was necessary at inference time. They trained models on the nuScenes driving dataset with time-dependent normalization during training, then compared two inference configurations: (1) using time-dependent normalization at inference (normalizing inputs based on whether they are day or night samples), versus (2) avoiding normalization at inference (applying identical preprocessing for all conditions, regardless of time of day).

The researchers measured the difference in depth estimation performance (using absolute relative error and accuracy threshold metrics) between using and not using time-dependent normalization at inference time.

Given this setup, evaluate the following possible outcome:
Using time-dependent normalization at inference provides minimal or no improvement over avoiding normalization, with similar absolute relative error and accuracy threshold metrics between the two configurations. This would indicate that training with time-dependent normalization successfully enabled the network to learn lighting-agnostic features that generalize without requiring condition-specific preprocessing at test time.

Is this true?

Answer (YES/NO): YES